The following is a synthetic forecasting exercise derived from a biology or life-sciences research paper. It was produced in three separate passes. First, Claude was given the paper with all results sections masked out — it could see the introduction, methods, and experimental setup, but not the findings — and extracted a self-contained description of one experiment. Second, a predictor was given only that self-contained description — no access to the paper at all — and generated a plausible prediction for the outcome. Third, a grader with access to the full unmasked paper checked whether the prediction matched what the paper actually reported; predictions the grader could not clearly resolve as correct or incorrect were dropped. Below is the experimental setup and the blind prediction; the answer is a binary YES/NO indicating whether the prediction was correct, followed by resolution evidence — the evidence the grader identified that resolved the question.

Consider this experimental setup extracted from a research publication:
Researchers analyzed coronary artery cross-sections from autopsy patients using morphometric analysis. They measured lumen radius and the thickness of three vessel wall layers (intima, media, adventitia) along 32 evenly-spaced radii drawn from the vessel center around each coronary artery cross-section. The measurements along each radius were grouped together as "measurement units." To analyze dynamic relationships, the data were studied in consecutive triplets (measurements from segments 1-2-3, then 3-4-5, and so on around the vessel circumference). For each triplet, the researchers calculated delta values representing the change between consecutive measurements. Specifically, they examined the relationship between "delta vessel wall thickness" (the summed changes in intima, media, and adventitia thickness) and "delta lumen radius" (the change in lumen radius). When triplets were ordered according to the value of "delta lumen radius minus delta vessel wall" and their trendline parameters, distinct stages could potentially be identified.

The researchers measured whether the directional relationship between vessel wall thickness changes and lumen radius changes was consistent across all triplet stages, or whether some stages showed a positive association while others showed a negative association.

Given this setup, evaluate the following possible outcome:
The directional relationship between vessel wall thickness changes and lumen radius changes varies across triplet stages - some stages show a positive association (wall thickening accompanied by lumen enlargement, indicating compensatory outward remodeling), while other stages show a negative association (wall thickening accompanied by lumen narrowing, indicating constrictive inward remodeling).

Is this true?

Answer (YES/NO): YES